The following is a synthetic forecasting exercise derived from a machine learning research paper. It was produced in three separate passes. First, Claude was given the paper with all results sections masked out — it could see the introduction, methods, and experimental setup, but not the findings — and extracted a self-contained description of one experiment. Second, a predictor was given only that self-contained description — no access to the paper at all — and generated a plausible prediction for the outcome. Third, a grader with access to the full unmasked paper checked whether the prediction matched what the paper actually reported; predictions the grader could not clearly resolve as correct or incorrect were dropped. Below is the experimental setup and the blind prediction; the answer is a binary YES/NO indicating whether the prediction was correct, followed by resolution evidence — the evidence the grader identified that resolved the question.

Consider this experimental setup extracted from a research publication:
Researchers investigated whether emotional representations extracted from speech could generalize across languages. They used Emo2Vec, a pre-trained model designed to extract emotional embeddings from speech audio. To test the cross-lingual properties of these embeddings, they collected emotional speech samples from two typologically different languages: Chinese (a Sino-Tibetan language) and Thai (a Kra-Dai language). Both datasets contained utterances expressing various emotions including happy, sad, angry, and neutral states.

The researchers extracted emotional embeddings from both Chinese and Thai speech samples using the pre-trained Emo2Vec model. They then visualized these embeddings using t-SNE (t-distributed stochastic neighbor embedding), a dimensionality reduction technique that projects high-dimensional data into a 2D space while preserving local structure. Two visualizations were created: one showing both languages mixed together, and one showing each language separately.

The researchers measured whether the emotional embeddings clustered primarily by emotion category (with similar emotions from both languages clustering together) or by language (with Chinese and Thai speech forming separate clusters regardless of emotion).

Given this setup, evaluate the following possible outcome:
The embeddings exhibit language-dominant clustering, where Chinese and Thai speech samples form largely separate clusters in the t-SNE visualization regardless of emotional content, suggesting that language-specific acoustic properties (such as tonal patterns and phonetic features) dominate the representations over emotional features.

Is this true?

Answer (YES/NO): NO